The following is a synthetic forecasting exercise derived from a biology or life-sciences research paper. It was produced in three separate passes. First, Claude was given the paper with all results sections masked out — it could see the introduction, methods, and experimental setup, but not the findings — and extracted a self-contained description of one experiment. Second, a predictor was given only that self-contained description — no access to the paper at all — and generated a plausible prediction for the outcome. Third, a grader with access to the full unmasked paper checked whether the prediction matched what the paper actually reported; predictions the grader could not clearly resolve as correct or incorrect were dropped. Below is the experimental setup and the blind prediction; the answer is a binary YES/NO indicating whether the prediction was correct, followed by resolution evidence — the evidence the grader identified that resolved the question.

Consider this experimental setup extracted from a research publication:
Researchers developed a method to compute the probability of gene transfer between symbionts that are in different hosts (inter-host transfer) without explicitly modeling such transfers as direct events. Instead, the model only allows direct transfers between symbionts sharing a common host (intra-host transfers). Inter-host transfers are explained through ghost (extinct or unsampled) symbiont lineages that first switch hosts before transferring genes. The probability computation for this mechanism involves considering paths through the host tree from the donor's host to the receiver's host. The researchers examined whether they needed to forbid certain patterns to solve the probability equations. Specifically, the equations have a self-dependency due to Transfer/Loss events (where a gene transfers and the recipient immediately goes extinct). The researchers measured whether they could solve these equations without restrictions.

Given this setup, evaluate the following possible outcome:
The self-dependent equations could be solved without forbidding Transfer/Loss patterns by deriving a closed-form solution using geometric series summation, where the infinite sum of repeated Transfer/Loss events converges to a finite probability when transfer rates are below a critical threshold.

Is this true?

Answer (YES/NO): NO